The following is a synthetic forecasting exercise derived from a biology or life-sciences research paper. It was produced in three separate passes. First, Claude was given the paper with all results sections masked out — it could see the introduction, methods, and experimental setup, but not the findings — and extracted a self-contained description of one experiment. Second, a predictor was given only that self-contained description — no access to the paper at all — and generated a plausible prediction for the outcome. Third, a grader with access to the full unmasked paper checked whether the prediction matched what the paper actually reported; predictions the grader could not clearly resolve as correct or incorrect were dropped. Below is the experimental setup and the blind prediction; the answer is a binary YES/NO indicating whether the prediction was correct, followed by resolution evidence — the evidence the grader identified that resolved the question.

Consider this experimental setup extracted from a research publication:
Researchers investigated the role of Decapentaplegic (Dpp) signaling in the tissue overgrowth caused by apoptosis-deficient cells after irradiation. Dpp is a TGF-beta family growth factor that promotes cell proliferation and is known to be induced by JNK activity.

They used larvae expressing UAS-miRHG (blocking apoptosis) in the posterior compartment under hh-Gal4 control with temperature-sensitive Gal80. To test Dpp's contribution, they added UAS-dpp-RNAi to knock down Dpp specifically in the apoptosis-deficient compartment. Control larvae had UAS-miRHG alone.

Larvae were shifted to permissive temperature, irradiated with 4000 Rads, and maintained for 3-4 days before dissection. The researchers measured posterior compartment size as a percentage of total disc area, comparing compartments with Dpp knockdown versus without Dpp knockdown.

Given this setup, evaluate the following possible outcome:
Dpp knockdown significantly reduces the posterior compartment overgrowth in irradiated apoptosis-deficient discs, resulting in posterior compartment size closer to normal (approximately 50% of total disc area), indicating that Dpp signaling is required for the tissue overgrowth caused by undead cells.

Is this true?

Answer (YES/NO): YES